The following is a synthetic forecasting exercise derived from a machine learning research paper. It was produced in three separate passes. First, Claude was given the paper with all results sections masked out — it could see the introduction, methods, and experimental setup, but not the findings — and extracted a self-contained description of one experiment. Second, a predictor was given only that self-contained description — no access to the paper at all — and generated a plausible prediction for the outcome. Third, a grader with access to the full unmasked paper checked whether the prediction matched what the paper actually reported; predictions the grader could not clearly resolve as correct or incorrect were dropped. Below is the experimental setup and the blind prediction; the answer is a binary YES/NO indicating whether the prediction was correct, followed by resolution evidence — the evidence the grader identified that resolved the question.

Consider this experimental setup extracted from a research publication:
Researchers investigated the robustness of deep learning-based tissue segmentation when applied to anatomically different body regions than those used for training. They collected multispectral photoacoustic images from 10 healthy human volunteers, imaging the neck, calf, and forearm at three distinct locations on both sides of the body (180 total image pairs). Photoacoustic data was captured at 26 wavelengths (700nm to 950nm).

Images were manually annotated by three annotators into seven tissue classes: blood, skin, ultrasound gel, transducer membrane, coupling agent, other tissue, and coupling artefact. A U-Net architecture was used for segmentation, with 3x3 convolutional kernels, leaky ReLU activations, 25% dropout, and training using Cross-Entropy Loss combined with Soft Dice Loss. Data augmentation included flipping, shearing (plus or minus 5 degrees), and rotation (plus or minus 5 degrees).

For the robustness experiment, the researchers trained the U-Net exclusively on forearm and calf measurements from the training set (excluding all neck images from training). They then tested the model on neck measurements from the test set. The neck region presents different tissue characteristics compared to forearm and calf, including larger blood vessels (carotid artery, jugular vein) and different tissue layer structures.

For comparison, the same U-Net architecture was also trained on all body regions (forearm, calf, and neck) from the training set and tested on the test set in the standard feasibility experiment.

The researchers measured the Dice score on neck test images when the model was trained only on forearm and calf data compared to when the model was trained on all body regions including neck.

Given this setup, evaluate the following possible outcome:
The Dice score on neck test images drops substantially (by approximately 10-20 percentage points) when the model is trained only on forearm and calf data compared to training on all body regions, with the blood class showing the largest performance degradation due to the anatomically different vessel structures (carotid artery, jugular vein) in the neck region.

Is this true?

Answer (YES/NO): NO